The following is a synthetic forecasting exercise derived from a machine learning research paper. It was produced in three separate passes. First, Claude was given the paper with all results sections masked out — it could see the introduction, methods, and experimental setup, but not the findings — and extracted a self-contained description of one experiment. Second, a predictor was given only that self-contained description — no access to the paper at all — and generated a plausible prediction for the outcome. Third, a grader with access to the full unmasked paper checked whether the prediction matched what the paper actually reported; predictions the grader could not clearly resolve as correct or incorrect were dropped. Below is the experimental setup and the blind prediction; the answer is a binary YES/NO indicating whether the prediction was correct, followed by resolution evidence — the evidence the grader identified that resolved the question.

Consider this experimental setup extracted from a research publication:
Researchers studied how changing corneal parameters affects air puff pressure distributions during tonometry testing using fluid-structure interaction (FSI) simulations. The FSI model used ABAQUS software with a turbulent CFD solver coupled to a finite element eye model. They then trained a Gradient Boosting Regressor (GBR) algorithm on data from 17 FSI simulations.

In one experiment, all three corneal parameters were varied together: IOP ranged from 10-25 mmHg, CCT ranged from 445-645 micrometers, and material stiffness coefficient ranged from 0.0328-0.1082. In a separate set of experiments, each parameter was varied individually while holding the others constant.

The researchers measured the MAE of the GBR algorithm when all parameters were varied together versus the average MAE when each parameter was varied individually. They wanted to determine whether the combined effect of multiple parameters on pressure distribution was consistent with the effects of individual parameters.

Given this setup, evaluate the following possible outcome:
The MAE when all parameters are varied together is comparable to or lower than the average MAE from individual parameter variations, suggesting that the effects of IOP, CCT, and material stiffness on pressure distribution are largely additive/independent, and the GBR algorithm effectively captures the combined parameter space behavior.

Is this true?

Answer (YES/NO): NO